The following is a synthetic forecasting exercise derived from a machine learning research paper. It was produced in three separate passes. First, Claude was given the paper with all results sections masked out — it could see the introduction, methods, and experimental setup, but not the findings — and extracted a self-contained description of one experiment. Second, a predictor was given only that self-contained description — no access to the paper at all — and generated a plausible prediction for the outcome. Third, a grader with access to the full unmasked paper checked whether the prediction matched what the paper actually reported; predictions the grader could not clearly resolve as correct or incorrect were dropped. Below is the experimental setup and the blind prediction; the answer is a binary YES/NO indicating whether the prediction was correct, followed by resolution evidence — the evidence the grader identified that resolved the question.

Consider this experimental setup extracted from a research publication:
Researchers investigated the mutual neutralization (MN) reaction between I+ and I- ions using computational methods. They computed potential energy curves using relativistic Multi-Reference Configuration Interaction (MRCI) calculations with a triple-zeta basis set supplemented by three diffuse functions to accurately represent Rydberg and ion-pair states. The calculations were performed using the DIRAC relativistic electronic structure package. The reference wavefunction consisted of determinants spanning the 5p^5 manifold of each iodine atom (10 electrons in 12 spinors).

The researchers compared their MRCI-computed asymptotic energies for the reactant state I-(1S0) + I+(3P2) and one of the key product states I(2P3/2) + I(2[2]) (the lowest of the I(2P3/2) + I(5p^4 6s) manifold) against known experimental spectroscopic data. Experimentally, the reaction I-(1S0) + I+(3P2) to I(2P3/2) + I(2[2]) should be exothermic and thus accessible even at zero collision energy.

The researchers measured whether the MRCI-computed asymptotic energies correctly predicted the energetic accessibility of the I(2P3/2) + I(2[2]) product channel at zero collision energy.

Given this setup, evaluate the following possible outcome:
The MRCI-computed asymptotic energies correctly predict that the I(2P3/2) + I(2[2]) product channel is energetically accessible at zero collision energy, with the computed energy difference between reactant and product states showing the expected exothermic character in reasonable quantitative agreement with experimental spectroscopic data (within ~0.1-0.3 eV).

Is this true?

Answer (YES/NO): NO